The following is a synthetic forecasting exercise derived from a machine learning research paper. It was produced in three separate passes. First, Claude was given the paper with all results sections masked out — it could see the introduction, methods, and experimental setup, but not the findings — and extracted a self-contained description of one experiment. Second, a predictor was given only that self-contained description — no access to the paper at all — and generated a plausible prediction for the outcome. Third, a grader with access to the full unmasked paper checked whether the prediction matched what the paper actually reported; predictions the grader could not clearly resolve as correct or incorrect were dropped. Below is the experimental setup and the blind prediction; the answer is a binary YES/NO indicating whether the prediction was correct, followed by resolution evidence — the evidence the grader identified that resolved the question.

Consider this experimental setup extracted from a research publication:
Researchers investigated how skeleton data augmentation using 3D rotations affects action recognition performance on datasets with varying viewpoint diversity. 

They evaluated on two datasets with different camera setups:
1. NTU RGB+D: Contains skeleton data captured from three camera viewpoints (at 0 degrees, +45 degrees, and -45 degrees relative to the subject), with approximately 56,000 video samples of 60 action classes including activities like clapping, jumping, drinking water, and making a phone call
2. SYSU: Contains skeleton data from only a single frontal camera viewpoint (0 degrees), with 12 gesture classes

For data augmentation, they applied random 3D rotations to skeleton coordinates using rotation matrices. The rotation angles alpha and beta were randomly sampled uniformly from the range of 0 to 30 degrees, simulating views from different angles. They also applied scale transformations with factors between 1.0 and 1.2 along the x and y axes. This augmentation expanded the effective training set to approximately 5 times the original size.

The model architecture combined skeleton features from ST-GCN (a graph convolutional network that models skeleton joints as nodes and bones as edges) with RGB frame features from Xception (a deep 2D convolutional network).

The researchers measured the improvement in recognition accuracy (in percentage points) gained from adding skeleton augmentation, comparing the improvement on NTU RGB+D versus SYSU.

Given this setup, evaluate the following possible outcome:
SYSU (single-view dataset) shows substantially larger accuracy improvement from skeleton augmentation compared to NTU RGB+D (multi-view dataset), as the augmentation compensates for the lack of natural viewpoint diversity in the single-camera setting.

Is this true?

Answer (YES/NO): NO